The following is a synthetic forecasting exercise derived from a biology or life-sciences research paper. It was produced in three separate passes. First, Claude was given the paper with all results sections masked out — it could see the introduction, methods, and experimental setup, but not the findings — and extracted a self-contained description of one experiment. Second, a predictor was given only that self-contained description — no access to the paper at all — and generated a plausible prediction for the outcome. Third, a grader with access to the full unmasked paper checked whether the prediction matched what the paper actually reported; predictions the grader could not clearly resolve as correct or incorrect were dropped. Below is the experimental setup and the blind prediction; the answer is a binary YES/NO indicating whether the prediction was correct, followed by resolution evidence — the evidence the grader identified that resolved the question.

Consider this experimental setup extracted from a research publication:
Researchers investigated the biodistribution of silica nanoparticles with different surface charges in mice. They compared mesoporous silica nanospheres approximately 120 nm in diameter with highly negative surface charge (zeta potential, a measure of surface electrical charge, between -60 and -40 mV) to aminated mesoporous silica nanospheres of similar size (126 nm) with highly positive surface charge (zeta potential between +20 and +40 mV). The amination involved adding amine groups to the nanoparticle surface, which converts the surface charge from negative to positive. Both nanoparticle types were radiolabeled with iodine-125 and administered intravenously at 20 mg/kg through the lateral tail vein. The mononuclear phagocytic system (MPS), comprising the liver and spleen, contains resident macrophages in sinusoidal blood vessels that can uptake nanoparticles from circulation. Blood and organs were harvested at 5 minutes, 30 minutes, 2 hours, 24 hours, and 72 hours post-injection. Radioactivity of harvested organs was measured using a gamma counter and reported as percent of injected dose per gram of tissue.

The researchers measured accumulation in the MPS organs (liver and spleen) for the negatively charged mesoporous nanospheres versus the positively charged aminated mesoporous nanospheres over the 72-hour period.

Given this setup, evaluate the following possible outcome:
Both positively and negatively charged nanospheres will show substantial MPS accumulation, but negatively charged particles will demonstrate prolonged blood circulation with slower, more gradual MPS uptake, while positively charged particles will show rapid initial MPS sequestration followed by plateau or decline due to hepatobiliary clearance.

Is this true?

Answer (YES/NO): NO